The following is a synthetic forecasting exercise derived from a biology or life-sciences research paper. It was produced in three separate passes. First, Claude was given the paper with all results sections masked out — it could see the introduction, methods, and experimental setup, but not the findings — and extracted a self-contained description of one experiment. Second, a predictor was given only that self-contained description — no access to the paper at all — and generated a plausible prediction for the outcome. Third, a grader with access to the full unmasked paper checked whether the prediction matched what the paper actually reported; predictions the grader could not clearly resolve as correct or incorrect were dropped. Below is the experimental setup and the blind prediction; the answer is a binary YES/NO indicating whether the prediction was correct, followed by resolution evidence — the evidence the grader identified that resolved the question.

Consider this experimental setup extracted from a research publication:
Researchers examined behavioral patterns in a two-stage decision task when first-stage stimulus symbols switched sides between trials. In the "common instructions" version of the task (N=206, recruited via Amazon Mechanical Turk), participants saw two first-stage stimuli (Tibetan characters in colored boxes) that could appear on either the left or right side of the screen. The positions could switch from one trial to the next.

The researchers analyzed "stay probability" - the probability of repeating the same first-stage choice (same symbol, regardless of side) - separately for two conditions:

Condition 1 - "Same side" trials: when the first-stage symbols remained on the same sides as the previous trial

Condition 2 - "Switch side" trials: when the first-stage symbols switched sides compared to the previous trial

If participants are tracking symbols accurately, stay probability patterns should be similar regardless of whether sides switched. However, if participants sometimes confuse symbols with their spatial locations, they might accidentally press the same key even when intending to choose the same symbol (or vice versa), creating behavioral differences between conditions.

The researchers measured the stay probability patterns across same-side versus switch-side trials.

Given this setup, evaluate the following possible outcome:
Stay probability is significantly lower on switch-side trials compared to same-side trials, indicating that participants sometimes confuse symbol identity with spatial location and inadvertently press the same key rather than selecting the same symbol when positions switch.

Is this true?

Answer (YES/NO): YES